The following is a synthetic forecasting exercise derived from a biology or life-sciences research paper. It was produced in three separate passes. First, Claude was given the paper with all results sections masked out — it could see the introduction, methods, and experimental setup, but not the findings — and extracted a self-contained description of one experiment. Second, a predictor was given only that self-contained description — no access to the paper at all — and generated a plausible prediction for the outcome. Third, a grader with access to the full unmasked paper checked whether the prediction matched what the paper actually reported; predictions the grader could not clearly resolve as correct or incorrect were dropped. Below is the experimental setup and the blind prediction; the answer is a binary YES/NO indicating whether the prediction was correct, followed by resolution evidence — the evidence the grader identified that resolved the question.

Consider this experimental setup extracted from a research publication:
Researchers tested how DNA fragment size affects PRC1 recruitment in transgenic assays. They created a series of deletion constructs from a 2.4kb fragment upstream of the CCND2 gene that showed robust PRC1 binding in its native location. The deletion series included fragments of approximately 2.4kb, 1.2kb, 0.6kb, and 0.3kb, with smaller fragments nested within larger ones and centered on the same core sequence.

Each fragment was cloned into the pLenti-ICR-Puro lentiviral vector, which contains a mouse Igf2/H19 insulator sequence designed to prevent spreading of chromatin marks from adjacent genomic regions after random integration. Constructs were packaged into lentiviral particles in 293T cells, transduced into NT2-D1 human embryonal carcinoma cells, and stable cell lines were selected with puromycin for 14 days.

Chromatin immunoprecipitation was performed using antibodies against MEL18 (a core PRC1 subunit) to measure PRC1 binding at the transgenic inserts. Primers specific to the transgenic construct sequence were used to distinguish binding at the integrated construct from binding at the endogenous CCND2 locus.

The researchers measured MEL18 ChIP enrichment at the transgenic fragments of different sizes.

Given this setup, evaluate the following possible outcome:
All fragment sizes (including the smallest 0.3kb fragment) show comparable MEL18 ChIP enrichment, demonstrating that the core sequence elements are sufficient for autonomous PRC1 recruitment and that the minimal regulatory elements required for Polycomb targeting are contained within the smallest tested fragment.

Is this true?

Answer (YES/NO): NO